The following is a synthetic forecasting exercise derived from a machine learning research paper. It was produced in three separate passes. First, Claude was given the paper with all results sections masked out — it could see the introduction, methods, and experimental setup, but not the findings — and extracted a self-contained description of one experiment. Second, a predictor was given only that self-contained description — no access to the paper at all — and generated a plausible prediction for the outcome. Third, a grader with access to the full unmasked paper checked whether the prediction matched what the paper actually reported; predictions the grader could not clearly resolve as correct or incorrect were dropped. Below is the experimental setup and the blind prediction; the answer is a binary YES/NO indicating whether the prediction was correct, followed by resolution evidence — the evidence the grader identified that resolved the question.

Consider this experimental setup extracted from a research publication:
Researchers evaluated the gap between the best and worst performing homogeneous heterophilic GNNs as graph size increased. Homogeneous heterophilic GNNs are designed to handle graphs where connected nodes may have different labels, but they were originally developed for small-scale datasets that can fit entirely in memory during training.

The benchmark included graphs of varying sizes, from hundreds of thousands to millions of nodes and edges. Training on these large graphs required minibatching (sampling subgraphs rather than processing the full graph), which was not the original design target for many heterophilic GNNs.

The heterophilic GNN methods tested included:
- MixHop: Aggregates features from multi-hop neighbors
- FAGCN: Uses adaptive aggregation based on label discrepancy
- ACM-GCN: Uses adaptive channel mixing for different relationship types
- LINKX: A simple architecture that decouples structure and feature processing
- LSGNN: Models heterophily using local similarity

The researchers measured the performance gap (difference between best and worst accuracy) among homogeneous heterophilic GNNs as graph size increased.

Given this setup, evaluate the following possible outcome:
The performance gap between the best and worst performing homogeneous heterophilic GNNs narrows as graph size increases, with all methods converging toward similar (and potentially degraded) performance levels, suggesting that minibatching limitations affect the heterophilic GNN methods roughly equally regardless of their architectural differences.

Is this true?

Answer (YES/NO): NO